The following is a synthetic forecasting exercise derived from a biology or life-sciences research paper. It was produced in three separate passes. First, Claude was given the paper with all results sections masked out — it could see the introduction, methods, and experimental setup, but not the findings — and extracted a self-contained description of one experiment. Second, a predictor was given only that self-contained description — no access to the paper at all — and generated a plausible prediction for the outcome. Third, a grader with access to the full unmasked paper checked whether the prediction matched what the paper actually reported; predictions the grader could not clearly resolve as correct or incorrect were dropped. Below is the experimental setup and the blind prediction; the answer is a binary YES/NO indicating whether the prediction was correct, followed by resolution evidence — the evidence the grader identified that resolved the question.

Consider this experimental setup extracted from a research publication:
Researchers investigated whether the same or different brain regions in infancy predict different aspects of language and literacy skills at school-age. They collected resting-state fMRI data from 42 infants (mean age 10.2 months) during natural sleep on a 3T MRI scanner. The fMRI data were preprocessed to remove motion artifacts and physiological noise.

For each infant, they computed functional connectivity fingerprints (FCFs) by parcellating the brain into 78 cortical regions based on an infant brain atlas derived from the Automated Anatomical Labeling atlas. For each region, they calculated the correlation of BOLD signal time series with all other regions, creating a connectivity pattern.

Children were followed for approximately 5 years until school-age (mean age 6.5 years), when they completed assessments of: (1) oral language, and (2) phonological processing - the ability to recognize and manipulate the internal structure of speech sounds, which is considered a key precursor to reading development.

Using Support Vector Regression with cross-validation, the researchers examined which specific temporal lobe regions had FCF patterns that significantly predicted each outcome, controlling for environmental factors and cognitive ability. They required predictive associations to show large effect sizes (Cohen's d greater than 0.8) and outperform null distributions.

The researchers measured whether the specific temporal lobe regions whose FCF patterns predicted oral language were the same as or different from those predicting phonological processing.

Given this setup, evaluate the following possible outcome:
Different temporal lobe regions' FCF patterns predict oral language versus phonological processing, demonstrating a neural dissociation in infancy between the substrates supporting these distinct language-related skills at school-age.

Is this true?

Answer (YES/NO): YES